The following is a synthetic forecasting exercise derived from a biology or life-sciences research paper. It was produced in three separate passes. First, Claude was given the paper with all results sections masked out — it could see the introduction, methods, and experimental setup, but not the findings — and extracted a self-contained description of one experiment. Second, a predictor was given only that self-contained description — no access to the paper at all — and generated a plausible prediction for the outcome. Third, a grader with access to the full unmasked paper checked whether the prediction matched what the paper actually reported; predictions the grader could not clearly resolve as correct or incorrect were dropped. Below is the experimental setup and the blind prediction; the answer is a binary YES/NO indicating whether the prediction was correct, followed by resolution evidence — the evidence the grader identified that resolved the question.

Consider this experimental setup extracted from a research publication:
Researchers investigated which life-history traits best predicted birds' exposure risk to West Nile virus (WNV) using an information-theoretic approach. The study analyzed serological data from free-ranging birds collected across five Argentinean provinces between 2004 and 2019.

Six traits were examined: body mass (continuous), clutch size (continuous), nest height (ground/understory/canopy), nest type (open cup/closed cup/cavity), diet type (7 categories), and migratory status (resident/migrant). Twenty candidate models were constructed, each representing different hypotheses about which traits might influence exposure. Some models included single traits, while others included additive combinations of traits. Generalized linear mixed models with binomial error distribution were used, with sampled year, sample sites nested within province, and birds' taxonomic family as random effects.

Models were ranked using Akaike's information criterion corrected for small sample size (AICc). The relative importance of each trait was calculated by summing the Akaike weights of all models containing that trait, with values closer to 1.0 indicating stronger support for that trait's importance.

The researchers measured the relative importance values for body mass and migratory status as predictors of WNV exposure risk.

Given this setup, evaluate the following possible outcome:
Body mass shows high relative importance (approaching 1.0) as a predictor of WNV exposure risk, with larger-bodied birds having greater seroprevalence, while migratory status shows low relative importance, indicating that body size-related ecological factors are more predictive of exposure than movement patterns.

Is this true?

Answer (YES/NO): NO